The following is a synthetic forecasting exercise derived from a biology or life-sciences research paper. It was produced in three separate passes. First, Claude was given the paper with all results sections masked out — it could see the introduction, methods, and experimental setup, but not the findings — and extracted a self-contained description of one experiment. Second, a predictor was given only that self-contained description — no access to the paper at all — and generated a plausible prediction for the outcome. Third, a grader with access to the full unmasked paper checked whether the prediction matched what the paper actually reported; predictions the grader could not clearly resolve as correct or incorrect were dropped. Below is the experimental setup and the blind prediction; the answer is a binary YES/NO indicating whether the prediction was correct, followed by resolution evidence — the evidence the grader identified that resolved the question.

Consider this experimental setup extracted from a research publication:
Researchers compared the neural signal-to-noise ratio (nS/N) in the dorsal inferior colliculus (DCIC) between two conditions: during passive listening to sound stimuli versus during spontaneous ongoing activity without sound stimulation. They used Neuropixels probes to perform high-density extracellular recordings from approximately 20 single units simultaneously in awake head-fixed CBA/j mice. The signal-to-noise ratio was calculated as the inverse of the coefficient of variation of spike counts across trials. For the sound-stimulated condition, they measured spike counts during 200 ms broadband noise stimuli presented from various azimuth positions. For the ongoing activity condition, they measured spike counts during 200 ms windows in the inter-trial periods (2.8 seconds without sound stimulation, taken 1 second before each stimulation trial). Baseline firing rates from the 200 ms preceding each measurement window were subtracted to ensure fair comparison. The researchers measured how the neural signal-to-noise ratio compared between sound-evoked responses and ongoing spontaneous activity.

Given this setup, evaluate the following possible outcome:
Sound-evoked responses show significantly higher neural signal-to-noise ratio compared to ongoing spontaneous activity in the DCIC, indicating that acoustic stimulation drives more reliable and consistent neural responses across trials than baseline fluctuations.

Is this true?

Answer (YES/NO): YES